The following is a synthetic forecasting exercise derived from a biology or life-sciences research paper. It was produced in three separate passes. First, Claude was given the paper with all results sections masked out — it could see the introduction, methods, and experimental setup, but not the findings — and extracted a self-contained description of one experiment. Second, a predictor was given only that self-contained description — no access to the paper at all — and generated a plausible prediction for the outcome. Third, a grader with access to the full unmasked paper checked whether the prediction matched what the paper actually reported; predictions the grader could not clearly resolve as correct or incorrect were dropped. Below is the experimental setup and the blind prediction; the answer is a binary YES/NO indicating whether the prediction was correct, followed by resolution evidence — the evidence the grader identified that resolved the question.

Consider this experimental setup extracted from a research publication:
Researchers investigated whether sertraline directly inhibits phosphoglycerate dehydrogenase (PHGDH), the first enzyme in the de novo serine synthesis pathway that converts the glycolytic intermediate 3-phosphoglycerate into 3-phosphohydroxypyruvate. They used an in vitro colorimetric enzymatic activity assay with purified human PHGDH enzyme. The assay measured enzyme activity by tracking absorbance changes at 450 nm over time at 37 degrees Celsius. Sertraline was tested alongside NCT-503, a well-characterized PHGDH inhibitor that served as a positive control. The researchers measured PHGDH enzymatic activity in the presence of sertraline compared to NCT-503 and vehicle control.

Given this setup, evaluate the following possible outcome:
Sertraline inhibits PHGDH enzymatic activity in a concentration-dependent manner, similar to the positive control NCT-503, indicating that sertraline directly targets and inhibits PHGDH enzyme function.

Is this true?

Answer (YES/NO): NO